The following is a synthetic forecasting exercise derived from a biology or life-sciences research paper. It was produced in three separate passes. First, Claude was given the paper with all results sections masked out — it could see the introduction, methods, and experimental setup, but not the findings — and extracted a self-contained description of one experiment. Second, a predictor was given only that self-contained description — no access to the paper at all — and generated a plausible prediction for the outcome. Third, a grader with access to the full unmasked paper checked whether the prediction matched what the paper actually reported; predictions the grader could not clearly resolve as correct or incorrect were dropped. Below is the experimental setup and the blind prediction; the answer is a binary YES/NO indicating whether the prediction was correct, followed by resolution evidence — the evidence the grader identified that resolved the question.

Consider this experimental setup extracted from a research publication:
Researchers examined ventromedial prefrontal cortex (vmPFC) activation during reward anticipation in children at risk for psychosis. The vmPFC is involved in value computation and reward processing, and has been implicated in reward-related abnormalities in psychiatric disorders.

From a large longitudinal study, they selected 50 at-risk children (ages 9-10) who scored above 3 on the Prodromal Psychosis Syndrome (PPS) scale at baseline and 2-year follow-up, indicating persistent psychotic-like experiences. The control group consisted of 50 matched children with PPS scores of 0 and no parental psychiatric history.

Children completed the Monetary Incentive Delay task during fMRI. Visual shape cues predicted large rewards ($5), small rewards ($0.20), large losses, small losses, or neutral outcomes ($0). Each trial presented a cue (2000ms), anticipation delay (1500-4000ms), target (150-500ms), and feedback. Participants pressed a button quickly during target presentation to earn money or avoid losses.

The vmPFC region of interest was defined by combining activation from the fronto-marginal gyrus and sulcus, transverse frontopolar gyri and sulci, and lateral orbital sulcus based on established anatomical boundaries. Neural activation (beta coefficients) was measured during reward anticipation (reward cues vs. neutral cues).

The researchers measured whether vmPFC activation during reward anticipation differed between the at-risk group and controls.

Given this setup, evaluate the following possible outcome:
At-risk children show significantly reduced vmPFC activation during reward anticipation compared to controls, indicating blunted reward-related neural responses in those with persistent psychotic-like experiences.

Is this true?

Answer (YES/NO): YES